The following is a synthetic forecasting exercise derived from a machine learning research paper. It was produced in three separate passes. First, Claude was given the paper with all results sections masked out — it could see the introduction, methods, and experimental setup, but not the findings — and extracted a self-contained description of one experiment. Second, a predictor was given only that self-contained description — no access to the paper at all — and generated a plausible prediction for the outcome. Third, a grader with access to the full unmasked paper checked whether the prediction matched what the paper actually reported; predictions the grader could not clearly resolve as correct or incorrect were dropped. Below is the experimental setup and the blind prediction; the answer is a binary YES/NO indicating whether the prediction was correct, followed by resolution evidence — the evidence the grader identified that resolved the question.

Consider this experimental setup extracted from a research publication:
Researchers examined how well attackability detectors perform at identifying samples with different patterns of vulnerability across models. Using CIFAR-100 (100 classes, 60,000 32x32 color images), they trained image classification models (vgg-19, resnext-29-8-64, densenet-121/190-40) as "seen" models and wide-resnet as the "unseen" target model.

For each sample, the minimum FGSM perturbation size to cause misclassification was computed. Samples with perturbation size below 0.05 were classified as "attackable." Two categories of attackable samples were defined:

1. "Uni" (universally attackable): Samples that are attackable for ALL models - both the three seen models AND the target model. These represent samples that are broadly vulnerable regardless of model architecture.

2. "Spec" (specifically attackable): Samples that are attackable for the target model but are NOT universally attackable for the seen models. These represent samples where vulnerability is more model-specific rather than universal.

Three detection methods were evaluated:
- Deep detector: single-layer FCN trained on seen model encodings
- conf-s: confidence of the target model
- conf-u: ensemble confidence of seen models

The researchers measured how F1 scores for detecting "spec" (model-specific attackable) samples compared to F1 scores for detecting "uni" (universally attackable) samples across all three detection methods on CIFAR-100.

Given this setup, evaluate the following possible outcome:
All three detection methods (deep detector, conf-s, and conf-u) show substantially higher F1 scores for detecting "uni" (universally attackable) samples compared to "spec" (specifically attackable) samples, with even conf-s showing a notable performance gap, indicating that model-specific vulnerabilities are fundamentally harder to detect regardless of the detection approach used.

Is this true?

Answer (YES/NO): YES